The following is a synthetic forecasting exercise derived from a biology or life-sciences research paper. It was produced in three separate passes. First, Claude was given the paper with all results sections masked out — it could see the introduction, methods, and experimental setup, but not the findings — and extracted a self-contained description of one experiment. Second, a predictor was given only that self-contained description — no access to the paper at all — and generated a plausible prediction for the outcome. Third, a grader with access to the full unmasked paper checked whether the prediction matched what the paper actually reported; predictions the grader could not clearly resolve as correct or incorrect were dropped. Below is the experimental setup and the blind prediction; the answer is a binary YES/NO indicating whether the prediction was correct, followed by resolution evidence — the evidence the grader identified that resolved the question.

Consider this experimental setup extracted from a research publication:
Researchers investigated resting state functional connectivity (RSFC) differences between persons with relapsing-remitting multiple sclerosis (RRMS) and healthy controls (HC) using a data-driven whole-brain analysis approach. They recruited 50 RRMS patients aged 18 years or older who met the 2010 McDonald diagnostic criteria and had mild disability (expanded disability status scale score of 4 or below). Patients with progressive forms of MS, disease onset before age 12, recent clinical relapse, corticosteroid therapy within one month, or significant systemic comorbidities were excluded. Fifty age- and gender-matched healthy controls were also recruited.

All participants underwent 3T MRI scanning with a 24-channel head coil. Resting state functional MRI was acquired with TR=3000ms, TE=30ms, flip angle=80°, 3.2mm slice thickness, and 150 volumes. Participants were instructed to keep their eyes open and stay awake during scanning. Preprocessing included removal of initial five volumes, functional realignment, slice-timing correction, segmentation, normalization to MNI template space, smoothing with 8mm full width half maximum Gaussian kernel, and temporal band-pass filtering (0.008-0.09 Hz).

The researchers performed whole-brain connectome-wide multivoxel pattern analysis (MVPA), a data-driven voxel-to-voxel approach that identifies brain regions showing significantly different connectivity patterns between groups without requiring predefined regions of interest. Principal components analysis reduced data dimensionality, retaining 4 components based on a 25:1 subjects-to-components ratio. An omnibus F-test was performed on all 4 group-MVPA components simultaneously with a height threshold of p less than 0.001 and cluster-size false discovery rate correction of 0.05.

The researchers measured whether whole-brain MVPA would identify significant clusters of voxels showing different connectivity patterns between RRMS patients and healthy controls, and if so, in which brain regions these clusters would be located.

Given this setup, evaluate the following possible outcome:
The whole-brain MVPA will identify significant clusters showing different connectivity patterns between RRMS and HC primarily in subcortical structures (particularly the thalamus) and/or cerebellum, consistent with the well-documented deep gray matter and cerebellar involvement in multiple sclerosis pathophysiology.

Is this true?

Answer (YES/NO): NO